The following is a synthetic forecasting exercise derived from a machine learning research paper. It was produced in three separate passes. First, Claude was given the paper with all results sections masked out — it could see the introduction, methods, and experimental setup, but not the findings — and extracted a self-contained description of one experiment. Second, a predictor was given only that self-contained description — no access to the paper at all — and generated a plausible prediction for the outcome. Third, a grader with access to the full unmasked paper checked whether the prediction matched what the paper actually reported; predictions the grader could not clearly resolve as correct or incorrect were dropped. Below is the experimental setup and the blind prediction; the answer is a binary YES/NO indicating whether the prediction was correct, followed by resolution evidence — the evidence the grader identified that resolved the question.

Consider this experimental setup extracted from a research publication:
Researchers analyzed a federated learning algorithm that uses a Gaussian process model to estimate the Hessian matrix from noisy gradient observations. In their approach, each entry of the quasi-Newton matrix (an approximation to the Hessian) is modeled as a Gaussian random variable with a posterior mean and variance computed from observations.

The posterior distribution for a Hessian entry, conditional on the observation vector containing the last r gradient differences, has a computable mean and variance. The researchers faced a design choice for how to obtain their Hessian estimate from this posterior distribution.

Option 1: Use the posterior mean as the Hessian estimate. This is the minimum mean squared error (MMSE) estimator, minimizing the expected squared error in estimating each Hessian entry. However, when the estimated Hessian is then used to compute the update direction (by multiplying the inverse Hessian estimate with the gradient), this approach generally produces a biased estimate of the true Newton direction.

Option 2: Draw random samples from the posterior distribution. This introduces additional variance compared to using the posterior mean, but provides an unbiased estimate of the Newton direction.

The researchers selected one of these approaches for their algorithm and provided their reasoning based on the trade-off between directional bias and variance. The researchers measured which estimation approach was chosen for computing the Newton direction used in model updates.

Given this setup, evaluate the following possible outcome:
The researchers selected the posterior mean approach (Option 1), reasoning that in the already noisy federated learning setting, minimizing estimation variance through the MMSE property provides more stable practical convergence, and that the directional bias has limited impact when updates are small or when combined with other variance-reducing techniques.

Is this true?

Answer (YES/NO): NO